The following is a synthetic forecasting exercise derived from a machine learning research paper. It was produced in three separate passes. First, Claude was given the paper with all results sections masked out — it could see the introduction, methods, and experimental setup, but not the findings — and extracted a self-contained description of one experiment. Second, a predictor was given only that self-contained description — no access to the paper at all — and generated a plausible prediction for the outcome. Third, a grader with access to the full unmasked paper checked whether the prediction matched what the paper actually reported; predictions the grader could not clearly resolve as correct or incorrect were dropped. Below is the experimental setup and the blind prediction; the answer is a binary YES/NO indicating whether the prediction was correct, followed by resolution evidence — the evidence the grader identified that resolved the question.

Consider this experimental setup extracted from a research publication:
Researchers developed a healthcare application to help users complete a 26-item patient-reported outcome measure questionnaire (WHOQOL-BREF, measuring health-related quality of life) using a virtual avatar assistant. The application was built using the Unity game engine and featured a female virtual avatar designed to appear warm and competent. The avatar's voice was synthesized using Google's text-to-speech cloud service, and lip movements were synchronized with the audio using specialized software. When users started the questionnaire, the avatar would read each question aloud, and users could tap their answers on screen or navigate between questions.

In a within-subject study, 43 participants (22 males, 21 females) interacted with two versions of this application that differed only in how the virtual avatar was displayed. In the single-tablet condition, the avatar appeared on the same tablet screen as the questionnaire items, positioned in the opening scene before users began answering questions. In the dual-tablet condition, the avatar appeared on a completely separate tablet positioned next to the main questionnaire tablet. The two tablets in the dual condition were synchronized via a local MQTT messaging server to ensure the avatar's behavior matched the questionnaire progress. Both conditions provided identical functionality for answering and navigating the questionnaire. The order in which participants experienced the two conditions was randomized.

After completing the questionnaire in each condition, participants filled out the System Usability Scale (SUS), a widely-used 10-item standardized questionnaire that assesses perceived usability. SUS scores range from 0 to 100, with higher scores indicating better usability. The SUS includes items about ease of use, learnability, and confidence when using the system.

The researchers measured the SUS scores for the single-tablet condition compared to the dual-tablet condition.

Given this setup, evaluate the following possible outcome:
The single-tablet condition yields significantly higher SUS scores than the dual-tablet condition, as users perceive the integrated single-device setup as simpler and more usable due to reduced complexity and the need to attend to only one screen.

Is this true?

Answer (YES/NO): YES